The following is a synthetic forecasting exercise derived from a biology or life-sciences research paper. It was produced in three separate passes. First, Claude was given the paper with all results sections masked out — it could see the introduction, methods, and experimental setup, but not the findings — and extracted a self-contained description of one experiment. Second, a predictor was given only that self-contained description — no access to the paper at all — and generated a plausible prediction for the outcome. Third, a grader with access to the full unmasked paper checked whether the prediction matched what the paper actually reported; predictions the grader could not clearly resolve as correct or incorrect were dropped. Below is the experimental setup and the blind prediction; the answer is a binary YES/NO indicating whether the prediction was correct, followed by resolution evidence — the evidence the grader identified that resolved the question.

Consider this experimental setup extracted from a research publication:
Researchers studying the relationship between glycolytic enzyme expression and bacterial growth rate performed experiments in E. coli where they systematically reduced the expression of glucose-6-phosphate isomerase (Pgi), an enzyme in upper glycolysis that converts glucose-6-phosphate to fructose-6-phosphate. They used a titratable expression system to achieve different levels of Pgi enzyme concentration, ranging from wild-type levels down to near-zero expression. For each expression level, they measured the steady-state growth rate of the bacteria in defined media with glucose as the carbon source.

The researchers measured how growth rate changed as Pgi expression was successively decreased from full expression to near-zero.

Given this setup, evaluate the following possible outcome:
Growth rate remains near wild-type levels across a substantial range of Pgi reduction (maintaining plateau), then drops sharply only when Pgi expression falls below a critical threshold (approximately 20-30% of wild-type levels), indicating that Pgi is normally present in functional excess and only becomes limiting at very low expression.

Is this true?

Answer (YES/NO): NO